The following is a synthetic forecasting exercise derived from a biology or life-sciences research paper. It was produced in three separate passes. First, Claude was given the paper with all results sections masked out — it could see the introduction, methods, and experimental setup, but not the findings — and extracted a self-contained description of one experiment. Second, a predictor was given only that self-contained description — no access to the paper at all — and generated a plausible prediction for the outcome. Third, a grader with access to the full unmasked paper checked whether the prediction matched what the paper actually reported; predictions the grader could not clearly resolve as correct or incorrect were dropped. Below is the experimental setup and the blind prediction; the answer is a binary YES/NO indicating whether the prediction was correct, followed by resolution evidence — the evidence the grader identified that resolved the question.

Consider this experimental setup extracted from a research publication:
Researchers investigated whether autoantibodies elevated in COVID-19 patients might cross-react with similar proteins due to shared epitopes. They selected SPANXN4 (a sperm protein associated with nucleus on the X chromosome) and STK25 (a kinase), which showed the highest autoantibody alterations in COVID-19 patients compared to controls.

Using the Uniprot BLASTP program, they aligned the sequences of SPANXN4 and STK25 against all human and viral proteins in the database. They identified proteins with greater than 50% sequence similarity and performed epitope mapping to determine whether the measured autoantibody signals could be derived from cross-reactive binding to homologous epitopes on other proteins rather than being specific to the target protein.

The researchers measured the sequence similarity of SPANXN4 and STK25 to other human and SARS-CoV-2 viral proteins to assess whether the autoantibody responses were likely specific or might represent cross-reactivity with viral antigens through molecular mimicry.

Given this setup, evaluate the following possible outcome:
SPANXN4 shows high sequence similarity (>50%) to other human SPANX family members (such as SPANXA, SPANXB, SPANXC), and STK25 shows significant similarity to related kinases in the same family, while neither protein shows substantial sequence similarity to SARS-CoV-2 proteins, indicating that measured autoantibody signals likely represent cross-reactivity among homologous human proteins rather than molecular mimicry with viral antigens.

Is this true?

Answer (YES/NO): NO